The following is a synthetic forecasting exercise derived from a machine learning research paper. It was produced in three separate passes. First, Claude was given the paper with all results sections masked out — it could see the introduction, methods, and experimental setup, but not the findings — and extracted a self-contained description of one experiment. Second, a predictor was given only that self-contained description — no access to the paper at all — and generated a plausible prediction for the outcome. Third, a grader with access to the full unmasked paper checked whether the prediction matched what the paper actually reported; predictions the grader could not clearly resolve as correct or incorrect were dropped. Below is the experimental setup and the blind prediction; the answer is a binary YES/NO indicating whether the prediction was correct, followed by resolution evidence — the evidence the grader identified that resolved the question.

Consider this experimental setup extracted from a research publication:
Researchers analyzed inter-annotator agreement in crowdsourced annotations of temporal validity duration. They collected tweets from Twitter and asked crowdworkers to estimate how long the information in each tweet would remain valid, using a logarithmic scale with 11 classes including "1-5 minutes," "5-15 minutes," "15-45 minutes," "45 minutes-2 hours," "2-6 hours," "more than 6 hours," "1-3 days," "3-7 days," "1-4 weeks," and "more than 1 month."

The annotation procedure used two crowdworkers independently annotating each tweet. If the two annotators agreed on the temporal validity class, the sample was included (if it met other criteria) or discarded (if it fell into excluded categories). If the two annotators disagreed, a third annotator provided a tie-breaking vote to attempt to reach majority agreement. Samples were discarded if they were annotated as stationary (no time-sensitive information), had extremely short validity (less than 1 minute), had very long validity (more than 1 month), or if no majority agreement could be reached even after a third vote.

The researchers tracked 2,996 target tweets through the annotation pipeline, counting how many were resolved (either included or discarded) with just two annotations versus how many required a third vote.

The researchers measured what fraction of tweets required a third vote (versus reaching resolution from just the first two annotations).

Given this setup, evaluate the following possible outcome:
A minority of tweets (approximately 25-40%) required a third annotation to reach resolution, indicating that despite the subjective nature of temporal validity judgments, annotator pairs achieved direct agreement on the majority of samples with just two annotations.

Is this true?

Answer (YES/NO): NO